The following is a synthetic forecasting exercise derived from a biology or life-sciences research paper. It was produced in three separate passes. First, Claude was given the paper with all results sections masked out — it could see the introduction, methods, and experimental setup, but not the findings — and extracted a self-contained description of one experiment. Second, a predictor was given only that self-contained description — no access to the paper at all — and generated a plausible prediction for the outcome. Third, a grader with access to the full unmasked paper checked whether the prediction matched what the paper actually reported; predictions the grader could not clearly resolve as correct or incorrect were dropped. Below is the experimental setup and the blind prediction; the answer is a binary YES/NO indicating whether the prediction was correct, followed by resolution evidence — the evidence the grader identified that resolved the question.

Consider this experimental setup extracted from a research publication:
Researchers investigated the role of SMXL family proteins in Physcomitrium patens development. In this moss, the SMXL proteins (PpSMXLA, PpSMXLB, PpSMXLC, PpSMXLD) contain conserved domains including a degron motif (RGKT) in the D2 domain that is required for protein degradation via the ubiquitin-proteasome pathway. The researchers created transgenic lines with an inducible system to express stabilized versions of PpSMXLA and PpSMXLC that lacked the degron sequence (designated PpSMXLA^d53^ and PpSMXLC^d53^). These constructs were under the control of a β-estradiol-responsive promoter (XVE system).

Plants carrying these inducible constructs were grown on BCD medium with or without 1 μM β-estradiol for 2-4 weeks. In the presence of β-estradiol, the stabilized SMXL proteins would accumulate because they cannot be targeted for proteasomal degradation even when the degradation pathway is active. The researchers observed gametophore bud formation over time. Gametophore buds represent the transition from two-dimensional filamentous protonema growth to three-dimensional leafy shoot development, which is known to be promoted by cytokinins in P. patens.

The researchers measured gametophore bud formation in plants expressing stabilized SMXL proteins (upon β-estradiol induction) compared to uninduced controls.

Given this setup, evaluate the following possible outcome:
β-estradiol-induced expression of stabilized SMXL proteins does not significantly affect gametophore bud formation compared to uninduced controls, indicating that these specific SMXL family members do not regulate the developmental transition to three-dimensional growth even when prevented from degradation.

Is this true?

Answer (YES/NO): NO